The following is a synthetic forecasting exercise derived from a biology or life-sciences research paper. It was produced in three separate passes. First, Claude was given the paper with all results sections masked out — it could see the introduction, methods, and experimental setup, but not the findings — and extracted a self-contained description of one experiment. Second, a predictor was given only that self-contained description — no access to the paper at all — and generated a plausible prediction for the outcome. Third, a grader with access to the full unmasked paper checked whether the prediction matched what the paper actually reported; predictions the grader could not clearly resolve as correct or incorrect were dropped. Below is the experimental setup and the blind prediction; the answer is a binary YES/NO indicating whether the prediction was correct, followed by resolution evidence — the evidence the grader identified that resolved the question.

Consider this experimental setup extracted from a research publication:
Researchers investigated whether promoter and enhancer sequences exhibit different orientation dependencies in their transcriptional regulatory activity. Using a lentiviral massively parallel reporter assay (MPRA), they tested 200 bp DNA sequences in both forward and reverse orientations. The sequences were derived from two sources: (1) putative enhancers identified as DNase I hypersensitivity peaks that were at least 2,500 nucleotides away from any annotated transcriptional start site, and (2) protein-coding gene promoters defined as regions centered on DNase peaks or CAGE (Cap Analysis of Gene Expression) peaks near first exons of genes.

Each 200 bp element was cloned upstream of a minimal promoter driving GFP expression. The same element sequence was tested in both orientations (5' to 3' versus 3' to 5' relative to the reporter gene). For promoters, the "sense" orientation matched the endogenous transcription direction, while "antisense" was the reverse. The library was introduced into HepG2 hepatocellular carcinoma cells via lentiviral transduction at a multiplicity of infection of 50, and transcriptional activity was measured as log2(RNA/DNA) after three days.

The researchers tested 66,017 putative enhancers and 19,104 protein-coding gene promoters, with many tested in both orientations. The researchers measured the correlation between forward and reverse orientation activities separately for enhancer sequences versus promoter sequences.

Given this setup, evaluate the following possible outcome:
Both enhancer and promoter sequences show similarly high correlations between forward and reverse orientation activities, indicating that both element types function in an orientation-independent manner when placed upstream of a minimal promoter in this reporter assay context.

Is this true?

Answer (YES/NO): NO